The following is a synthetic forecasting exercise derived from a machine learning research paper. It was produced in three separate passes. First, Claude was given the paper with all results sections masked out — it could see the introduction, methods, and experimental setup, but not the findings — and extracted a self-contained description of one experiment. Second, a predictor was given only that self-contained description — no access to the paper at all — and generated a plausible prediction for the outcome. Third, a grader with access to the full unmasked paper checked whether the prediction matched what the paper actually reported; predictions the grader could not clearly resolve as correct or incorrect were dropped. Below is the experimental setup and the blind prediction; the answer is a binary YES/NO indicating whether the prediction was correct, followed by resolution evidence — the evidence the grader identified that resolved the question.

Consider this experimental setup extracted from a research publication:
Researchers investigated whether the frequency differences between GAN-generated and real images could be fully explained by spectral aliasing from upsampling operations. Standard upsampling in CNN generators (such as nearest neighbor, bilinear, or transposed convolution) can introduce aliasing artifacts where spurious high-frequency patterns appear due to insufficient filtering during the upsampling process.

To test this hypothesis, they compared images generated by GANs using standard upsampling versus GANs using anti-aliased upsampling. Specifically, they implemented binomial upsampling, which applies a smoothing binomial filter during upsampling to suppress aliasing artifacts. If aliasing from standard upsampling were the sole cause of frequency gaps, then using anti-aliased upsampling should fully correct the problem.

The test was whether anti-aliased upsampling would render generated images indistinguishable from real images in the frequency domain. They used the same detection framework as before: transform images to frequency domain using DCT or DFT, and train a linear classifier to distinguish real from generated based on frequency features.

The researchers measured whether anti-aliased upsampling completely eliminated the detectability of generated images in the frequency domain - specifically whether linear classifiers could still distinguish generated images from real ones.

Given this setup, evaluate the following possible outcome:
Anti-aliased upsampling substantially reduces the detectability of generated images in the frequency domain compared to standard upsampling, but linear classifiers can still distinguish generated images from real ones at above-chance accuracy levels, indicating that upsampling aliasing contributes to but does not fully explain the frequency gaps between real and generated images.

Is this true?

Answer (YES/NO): NO